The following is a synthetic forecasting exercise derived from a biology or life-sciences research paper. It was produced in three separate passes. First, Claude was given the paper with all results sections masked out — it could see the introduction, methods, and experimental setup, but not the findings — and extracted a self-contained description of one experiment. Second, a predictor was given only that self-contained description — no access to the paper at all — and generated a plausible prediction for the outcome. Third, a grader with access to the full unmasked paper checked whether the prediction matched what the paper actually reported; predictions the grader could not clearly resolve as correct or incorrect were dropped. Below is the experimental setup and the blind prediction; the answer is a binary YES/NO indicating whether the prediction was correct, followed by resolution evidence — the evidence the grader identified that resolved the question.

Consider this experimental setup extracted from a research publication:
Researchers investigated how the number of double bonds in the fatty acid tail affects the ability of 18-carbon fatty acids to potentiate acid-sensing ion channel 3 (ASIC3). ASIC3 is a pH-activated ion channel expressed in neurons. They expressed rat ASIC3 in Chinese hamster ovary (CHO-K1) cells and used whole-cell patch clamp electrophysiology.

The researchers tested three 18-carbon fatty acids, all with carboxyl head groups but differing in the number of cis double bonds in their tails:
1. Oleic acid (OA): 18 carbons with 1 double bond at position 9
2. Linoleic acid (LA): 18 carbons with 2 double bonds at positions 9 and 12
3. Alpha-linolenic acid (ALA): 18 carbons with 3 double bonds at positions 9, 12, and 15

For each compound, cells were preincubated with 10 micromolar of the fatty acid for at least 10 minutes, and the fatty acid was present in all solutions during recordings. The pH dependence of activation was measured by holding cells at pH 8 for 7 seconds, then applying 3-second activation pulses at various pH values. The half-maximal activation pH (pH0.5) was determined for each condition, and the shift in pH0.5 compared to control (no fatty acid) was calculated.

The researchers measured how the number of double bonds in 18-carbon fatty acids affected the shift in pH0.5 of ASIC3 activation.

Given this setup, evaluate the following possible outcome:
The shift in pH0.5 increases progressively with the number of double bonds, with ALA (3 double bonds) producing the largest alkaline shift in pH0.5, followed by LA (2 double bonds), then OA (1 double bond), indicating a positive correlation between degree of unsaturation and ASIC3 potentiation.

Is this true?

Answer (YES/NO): NO